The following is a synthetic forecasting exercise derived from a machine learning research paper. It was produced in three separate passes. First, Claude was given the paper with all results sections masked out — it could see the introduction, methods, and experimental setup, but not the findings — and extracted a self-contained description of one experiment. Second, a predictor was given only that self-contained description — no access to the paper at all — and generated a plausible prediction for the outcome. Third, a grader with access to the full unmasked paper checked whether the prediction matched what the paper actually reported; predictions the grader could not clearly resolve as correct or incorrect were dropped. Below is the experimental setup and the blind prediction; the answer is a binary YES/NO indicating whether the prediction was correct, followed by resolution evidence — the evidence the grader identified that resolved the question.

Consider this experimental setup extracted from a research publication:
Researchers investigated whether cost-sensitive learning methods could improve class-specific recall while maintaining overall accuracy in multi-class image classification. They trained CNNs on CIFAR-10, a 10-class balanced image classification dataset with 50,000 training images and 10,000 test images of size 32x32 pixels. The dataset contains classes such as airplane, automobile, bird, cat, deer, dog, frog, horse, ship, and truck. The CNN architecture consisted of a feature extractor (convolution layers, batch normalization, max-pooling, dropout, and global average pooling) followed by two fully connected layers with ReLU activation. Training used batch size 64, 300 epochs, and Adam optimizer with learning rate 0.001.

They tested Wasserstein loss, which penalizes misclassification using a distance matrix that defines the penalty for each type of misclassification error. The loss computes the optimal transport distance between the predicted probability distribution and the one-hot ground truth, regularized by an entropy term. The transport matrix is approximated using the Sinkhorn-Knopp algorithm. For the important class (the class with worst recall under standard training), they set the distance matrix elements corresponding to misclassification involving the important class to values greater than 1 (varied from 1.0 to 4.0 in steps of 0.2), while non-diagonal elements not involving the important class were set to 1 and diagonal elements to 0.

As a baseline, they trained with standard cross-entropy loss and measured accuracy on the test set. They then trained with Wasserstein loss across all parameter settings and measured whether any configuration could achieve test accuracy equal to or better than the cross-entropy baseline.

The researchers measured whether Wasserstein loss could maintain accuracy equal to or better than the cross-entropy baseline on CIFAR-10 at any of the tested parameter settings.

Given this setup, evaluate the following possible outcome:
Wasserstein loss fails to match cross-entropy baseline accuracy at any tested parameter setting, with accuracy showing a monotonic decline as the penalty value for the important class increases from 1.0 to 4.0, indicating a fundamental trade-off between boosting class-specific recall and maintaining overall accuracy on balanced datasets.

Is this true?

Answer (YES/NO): NO